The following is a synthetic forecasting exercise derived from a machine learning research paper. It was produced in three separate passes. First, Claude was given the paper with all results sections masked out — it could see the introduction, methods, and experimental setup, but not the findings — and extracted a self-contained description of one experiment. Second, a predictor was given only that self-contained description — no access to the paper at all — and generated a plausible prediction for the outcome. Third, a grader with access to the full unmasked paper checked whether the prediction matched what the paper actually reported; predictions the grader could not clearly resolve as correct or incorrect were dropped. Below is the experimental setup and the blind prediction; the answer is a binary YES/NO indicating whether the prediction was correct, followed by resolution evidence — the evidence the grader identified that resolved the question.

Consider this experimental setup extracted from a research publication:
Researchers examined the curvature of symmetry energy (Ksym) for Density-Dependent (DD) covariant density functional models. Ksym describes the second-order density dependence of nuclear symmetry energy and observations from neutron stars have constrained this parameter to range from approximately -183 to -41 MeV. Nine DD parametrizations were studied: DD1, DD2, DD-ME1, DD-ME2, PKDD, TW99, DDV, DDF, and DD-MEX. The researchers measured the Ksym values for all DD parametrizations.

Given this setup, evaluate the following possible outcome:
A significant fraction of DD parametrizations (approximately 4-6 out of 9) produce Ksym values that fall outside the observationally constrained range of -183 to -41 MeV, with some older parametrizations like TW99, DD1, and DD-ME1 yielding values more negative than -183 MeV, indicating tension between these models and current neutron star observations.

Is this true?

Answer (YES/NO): NO